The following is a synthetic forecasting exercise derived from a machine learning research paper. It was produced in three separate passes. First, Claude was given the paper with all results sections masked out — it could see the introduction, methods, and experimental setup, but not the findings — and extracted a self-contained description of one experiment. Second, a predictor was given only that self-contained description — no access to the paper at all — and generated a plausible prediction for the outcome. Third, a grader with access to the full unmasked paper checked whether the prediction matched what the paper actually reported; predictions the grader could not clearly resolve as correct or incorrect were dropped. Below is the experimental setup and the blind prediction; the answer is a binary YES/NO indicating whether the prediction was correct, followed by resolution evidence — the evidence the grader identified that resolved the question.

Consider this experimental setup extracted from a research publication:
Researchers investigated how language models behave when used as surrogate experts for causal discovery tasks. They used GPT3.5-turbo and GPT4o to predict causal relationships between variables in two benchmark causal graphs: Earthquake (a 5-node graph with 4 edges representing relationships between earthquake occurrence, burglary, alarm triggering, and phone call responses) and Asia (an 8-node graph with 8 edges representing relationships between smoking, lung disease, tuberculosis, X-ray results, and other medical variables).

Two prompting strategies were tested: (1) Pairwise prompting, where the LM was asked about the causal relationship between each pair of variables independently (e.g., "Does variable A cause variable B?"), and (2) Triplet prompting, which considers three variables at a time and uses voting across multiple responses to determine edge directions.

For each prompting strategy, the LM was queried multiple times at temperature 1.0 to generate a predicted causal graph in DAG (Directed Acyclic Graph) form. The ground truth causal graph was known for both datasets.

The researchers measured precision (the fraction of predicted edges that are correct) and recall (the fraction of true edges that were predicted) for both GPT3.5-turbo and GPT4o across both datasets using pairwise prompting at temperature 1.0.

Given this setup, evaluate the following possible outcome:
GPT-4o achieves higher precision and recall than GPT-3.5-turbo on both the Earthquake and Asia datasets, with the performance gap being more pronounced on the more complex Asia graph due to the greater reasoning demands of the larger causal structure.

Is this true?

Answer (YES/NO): NO